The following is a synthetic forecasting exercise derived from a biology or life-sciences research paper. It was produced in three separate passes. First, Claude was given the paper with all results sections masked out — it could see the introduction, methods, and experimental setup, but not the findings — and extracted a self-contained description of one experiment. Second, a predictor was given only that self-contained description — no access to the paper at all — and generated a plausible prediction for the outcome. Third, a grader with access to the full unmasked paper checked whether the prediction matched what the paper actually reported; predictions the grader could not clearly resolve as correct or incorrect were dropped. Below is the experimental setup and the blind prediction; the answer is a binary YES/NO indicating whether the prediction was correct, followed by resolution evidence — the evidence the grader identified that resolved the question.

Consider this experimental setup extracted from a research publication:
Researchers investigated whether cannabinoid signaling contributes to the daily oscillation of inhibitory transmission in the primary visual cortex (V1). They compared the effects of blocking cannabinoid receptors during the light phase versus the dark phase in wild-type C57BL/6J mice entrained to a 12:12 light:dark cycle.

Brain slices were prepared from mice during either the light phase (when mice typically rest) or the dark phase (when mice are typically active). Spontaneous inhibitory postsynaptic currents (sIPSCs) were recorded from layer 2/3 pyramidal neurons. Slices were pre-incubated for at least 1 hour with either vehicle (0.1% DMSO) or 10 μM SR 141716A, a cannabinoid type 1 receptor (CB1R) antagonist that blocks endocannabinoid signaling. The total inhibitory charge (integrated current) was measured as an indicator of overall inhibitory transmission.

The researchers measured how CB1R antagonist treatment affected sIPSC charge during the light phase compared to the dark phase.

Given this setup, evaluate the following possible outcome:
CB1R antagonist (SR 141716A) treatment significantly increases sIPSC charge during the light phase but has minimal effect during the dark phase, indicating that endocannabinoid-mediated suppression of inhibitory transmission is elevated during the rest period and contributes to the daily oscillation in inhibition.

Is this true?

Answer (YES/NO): NO